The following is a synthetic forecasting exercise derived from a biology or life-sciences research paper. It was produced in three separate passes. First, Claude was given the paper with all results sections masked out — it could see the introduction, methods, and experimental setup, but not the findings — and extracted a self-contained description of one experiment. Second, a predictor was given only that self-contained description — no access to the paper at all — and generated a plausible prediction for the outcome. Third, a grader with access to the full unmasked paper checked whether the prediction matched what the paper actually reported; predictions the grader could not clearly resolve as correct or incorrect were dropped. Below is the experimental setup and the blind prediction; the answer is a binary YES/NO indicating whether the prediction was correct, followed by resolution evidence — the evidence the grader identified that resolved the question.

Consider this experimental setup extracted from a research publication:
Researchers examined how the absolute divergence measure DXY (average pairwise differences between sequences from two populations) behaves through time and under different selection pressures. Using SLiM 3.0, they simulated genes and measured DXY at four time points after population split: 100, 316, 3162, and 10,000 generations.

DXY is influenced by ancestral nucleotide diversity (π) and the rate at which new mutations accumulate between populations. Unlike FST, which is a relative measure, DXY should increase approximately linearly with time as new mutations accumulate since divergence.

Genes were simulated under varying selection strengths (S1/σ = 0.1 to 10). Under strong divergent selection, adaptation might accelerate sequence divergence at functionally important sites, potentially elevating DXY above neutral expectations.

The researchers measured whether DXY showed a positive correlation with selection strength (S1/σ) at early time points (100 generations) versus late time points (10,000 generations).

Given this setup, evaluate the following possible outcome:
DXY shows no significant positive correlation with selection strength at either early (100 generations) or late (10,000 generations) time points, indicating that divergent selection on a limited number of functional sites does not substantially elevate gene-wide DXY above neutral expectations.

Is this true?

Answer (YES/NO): NO